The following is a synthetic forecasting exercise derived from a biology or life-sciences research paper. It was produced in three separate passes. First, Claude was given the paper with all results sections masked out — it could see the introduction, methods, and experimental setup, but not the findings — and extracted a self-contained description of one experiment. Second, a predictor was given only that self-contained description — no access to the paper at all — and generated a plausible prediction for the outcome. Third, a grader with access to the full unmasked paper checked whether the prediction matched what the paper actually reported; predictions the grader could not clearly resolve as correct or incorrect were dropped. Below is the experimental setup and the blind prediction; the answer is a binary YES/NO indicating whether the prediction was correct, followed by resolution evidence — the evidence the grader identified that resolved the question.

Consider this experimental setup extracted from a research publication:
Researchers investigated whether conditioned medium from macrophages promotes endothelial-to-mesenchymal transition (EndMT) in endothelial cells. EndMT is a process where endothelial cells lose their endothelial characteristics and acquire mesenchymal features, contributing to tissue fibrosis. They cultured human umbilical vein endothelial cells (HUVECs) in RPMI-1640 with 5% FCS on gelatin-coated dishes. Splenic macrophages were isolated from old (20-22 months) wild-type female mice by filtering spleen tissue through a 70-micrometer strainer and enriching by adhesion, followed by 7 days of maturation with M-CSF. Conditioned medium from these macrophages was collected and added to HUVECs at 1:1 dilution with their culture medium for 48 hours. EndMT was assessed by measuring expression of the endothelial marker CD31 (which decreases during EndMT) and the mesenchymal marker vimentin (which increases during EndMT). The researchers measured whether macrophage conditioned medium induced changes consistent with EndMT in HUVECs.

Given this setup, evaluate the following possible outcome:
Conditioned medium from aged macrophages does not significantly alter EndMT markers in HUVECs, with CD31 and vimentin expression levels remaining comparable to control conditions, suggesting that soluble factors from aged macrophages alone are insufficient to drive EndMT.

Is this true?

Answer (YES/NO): NO